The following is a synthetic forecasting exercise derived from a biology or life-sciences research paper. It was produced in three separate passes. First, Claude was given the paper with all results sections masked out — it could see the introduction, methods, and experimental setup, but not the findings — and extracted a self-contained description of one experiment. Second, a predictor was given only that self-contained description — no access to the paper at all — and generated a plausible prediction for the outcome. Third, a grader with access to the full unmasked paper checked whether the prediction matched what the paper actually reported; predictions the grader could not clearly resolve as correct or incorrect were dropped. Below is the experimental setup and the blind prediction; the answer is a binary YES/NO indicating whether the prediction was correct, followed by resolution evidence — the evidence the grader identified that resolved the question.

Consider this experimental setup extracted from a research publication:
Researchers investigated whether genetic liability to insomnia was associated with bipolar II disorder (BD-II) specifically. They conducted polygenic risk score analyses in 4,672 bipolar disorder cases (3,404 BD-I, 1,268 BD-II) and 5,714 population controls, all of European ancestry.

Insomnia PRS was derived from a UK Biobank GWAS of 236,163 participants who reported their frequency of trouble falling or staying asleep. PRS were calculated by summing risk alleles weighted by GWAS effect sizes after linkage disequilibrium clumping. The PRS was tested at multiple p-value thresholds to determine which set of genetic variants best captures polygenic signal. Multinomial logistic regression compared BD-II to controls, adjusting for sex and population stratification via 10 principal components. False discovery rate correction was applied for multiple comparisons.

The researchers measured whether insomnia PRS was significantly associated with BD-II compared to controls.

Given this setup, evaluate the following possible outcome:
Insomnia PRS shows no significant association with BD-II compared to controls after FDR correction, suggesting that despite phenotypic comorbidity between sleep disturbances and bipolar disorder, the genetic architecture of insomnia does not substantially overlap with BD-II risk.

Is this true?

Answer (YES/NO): NO